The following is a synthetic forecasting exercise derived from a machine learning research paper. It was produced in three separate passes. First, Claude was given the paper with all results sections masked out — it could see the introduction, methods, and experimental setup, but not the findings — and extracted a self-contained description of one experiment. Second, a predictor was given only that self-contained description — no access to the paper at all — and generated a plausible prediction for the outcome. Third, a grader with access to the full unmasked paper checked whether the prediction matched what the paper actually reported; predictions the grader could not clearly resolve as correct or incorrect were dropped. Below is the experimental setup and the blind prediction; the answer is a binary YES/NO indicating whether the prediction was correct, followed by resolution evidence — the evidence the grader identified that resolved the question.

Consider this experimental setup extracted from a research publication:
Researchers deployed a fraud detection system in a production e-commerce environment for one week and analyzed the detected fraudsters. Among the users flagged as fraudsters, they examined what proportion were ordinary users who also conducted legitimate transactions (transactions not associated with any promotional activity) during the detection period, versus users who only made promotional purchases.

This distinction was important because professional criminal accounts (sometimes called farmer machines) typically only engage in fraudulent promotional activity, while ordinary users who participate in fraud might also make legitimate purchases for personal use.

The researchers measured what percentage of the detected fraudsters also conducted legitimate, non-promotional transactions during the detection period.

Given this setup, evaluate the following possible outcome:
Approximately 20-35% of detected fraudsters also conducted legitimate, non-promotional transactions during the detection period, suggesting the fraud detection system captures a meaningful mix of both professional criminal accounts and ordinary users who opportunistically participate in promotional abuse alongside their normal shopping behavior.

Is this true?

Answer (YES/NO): NO